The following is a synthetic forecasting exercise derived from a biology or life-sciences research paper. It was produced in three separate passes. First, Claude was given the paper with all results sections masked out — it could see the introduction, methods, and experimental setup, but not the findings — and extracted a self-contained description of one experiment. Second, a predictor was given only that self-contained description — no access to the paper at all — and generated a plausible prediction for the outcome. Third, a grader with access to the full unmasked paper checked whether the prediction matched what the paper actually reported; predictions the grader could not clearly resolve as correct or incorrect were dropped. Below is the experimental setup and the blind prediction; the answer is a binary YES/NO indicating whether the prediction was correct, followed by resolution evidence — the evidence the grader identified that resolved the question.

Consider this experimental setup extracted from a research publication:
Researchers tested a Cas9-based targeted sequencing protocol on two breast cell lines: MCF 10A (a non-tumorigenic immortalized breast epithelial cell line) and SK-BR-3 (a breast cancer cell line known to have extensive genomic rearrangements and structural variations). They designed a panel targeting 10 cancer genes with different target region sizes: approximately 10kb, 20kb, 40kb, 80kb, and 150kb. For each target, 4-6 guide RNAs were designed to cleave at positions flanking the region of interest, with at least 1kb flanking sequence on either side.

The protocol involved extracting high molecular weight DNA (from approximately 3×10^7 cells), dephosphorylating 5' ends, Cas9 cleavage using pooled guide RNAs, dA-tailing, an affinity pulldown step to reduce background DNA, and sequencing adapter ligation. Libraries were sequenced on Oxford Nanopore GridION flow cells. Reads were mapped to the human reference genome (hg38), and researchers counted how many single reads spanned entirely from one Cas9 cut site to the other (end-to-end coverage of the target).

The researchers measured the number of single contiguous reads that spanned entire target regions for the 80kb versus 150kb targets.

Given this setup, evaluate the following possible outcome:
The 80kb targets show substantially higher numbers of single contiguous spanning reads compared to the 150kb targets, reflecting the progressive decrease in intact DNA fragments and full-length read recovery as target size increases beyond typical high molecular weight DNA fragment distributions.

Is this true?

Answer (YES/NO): YES